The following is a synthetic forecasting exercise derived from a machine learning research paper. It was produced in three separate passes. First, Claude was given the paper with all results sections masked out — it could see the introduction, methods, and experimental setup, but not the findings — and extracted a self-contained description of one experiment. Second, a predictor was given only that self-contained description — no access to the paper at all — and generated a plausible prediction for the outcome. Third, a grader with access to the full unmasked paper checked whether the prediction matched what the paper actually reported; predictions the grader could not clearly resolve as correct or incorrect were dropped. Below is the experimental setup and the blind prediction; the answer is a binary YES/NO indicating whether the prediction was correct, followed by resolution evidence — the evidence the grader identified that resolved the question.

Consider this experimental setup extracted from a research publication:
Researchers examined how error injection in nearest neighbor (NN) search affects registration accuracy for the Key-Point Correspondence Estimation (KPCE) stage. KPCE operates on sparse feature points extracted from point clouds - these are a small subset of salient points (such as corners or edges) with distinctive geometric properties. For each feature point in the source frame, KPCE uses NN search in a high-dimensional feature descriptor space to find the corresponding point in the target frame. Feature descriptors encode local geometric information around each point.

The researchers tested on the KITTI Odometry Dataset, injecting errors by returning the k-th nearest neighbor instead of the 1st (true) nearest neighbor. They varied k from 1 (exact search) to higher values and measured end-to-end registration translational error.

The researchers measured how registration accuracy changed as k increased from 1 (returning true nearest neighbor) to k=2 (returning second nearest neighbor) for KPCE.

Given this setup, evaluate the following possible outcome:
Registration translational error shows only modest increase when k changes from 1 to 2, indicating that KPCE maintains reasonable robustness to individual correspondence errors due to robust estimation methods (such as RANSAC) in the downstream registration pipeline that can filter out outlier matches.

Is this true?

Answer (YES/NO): NO